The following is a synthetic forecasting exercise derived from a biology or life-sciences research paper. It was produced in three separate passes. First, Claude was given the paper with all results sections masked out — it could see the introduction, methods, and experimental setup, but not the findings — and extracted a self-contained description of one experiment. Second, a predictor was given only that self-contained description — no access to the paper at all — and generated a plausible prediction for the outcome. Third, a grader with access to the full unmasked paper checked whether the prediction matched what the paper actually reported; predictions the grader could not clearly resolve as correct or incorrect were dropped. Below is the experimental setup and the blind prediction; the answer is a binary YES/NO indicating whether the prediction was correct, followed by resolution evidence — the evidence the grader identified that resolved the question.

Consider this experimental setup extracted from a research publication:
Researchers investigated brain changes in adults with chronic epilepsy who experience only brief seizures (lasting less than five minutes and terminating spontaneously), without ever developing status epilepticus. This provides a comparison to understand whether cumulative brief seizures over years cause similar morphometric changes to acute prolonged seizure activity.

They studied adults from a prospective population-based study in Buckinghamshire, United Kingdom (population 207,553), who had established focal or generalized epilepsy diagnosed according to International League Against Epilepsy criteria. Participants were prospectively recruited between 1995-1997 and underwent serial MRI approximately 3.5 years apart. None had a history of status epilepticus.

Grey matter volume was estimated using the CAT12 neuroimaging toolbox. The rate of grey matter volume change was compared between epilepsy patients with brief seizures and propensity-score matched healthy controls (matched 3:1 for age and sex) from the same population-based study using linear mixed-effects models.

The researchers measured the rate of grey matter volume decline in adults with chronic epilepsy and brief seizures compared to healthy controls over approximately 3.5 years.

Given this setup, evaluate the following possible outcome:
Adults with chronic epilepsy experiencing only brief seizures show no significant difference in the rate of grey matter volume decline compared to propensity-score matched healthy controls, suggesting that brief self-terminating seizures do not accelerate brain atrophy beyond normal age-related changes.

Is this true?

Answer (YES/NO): YES